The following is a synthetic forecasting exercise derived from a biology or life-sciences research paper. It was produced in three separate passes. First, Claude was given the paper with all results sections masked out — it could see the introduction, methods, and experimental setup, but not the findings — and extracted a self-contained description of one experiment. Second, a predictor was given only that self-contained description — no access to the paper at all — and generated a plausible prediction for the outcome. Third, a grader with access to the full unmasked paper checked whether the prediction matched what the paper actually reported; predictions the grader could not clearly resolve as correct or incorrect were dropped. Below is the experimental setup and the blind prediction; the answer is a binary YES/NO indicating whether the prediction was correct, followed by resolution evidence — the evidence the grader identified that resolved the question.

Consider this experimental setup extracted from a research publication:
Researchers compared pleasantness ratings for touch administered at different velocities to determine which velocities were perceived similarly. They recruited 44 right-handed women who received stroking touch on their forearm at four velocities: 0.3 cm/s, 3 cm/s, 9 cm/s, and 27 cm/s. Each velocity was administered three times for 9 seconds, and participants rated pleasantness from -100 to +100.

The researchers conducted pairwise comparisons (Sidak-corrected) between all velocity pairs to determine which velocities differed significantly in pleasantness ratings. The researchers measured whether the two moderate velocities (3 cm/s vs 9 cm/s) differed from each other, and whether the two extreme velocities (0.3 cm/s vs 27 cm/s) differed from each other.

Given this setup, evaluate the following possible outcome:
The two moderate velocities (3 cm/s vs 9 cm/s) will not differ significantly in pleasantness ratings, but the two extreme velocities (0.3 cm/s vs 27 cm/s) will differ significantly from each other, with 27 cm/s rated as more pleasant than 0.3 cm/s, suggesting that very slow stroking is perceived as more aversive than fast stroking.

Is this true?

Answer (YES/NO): NO